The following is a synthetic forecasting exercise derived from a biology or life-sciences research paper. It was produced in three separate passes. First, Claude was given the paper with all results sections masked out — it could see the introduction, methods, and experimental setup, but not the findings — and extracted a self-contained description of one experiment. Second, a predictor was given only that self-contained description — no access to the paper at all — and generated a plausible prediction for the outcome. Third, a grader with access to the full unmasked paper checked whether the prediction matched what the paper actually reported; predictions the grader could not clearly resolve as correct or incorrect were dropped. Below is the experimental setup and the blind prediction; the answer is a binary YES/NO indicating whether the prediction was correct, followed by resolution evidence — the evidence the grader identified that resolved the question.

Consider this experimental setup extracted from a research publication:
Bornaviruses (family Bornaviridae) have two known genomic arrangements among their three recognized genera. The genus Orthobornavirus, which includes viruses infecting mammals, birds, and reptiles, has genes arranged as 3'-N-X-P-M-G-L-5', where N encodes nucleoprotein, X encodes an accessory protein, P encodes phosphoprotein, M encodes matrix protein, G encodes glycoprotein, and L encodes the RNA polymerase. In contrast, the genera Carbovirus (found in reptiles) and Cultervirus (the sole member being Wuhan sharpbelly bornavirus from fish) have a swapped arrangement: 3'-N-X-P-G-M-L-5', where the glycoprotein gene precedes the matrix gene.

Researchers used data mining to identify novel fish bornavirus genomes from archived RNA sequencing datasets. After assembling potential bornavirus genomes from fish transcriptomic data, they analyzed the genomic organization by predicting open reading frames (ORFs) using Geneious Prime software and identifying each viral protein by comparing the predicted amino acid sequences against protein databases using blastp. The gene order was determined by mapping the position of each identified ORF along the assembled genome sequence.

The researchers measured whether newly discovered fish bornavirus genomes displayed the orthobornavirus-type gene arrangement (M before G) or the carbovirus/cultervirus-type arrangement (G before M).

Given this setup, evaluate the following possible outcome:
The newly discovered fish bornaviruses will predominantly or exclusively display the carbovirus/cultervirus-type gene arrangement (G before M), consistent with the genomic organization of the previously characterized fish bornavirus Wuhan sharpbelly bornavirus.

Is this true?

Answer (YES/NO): YES